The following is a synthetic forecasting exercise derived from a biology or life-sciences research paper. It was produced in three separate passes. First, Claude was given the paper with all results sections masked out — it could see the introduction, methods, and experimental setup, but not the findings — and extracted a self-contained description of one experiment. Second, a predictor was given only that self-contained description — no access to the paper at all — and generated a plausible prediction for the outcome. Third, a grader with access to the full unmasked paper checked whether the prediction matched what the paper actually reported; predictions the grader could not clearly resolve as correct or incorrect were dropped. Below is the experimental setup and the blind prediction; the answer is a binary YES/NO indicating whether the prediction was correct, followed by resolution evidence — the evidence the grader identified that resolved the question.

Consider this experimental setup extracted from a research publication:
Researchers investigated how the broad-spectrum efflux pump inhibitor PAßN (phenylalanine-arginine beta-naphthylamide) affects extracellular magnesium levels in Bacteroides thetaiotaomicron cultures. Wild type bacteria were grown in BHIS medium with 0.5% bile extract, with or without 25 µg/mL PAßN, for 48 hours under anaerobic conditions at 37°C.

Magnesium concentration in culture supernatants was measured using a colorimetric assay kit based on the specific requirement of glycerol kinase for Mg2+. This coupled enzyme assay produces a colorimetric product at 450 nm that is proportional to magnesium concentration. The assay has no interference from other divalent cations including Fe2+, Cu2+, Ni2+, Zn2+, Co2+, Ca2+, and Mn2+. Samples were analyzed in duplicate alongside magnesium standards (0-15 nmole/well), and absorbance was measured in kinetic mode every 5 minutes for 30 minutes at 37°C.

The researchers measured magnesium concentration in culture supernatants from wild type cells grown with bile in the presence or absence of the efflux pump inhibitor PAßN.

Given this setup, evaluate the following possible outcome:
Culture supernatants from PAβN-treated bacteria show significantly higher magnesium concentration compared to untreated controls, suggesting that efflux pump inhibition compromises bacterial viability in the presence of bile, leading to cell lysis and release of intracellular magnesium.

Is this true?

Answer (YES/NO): NO